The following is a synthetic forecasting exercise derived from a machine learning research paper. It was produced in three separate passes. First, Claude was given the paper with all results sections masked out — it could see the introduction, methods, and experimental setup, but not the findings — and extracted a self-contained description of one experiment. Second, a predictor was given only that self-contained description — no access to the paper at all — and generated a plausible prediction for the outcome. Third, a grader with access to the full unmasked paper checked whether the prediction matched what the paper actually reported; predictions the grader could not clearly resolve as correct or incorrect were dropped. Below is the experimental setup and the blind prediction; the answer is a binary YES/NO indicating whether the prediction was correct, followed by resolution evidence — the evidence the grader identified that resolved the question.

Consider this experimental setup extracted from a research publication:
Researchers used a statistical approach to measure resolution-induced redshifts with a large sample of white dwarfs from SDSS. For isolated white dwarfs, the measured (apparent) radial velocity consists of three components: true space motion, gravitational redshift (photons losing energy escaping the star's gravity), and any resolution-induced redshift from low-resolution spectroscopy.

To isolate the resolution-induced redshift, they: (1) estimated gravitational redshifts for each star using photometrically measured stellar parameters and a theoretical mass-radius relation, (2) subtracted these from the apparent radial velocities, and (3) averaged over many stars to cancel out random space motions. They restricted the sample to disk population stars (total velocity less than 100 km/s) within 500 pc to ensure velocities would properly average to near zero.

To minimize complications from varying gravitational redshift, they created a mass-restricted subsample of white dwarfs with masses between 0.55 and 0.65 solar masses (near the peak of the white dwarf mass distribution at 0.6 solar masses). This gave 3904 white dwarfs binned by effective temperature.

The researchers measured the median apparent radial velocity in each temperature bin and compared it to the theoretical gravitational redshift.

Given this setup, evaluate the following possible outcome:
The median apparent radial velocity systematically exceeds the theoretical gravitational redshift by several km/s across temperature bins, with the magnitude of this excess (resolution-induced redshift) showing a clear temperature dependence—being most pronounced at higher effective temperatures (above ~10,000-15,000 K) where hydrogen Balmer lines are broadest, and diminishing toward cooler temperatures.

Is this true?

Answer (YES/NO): YES